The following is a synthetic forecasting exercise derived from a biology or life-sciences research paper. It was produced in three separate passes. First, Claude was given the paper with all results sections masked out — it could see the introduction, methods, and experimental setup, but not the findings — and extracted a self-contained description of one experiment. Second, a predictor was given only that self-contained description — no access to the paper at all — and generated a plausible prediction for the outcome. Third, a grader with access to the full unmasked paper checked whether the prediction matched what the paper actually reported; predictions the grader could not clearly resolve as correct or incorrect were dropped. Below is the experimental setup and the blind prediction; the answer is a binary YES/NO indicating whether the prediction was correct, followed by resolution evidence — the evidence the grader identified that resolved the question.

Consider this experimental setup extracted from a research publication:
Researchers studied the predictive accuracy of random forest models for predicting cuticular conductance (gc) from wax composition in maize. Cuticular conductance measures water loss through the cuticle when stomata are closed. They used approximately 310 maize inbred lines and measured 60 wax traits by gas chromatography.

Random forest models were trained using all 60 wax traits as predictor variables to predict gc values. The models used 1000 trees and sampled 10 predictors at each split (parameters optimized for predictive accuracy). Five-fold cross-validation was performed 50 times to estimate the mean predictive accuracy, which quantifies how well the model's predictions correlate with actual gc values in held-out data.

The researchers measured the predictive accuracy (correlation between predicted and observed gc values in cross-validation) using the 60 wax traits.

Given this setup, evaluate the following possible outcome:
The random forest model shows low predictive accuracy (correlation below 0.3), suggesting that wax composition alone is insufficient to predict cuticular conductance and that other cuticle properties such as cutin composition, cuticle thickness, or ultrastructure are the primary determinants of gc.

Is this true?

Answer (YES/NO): NO